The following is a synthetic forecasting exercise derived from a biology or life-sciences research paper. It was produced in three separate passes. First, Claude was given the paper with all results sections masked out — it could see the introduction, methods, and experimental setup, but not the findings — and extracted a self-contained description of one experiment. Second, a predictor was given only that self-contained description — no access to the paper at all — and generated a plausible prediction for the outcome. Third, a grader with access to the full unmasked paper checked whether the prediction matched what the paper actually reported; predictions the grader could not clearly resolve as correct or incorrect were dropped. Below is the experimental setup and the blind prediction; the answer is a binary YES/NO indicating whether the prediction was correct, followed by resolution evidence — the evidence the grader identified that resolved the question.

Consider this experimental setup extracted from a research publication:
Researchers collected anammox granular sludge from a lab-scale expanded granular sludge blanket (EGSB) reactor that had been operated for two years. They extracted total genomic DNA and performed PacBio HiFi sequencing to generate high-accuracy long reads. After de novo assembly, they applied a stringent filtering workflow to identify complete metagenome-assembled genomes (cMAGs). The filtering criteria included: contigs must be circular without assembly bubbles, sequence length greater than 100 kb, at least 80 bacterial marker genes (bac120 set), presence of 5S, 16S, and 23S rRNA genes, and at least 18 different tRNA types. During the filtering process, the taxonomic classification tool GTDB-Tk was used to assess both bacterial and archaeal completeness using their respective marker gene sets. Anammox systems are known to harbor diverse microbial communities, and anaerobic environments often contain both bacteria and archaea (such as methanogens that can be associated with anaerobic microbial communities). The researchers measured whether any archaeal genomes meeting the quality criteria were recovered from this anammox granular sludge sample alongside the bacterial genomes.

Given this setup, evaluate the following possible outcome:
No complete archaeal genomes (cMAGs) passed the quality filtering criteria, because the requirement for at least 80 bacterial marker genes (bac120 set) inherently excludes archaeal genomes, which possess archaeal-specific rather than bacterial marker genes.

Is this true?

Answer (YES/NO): NO